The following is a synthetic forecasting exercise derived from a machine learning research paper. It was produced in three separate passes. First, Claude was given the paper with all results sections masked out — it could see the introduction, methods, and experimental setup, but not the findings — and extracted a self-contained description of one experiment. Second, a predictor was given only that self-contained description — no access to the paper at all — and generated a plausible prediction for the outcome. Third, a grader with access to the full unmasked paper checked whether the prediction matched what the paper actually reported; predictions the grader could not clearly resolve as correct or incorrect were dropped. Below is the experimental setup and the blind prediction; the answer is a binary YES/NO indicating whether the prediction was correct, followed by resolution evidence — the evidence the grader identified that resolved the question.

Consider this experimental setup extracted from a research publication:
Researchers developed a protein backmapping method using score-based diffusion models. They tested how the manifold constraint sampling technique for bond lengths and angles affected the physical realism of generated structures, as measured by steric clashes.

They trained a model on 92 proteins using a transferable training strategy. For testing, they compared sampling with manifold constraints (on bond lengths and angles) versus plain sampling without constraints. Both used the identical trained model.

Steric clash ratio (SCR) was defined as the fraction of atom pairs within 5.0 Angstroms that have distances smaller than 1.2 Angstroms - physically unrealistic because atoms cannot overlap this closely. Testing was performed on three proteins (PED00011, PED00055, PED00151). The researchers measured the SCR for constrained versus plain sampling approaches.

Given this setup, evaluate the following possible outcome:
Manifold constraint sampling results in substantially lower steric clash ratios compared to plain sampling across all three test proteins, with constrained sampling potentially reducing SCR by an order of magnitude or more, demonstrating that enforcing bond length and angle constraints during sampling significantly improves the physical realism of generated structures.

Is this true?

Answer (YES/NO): NO